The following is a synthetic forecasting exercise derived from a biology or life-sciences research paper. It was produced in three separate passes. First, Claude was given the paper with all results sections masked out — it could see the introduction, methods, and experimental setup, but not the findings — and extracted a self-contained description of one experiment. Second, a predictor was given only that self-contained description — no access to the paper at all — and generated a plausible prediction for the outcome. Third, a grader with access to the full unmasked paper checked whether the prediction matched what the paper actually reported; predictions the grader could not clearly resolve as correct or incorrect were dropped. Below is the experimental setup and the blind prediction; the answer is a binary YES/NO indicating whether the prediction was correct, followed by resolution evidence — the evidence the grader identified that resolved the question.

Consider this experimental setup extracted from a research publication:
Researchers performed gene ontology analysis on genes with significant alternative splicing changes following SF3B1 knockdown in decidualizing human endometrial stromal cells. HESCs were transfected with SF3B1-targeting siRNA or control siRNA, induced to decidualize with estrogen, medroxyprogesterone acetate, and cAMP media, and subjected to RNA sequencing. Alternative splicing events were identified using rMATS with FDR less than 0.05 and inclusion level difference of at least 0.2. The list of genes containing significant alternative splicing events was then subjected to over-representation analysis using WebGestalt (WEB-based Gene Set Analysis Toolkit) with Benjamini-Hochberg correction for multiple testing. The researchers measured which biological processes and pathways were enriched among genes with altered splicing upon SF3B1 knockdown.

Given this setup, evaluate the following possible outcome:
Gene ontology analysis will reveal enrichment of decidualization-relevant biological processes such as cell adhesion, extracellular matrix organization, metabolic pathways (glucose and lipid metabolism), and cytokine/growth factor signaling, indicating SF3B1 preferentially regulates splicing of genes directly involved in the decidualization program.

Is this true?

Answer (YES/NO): NO